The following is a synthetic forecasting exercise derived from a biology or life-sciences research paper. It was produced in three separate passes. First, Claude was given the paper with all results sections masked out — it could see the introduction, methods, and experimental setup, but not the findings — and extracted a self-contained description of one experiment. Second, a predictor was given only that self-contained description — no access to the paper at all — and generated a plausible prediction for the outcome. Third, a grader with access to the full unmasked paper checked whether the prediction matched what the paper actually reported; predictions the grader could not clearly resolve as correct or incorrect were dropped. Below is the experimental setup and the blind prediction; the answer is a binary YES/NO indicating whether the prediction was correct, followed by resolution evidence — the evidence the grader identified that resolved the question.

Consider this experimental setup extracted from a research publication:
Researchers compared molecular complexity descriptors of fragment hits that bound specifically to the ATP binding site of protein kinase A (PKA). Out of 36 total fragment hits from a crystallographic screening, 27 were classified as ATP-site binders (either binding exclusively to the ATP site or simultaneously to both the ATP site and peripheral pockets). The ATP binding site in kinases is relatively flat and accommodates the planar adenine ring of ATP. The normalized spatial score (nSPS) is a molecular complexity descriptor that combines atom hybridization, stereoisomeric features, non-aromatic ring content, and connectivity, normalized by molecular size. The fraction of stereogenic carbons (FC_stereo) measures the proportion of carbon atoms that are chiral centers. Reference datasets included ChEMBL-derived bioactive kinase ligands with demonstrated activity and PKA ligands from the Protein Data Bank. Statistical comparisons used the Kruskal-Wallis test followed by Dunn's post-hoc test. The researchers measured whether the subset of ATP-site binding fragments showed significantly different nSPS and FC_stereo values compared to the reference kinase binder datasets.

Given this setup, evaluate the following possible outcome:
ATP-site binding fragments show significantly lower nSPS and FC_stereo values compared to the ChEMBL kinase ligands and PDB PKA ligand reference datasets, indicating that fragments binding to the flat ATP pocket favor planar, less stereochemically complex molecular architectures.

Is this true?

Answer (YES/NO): NO